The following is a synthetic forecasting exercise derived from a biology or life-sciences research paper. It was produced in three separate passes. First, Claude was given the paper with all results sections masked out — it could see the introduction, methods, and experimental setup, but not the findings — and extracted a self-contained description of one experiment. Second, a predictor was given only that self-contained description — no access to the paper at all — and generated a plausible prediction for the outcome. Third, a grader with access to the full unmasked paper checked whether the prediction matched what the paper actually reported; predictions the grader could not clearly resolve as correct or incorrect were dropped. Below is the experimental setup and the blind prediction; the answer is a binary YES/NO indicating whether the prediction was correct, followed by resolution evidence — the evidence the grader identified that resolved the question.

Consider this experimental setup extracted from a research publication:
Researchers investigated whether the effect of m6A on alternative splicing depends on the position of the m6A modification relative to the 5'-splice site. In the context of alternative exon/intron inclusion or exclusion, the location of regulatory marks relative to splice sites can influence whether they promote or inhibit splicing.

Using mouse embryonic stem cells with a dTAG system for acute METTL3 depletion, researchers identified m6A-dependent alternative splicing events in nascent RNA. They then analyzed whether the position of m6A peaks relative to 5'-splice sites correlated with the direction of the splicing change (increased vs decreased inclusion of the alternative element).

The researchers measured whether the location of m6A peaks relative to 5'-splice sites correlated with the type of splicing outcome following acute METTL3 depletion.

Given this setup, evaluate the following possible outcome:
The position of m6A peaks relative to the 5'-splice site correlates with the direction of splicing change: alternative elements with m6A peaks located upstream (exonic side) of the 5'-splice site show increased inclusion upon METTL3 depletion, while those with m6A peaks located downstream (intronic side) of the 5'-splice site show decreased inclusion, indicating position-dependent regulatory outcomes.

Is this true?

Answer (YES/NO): NO